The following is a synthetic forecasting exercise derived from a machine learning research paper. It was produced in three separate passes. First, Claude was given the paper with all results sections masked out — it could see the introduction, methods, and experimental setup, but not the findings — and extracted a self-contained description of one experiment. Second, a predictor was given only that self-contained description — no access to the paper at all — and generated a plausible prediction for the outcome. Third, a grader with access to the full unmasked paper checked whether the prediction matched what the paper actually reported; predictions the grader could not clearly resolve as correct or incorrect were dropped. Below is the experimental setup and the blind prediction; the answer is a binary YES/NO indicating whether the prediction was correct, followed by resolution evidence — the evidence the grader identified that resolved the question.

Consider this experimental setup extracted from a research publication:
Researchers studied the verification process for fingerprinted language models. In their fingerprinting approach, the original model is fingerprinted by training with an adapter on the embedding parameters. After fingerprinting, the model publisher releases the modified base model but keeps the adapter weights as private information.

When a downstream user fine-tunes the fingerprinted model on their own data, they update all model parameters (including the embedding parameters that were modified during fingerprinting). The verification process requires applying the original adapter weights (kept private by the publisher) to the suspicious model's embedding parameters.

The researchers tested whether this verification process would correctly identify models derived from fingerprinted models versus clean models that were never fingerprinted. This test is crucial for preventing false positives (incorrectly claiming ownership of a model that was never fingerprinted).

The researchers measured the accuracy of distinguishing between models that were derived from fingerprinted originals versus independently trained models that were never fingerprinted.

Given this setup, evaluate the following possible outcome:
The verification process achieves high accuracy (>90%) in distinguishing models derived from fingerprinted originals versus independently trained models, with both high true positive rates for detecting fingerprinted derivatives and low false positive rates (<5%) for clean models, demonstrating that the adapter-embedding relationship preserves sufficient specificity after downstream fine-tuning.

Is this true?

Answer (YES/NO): YES